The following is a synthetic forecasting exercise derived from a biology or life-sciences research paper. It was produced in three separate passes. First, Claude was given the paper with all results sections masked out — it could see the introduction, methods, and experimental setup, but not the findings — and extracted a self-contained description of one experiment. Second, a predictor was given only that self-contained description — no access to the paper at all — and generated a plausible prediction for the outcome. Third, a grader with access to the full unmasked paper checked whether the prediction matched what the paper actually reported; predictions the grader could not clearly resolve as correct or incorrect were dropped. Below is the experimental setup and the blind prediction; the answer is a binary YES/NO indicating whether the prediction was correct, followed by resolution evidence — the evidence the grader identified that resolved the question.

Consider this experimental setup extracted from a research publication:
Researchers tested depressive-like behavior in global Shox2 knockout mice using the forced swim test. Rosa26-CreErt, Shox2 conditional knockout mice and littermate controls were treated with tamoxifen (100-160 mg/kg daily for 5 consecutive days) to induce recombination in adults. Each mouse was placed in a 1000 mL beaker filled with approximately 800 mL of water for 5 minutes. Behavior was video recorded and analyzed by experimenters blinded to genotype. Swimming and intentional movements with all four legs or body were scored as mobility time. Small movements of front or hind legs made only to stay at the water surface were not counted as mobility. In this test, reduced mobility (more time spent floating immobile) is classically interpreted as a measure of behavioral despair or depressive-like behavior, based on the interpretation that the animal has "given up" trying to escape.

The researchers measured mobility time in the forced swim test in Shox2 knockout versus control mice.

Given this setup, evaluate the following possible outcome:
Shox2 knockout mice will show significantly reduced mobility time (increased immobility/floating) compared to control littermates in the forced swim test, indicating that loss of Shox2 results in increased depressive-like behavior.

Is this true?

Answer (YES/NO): NO